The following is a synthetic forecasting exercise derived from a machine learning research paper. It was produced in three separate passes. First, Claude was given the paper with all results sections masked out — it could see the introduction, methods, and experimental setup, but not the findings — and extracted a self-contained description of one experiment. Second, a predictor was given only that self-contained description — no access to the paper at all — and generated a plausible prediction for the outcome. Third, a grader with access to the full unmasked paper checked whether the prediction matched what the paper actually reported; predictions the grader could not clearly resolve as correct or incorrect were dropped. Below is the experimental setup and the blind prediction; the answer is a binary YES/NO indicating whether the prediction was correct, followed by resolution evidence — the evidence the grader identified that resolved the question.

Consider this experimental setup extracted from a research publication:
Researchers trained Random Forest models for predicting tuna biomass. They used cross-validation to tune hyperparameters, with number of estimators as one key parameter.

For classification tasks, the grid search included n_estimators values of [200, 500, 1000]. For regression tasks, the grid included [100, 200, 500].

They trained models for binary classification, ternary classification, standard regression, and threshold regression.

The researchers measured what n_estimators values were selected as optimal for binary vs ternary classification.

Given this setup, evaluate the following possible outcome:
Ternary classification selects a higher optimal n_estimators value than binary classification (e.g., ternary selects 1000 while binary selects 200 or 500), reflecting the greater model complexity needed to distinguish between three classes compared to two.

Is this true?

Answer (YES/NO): NO